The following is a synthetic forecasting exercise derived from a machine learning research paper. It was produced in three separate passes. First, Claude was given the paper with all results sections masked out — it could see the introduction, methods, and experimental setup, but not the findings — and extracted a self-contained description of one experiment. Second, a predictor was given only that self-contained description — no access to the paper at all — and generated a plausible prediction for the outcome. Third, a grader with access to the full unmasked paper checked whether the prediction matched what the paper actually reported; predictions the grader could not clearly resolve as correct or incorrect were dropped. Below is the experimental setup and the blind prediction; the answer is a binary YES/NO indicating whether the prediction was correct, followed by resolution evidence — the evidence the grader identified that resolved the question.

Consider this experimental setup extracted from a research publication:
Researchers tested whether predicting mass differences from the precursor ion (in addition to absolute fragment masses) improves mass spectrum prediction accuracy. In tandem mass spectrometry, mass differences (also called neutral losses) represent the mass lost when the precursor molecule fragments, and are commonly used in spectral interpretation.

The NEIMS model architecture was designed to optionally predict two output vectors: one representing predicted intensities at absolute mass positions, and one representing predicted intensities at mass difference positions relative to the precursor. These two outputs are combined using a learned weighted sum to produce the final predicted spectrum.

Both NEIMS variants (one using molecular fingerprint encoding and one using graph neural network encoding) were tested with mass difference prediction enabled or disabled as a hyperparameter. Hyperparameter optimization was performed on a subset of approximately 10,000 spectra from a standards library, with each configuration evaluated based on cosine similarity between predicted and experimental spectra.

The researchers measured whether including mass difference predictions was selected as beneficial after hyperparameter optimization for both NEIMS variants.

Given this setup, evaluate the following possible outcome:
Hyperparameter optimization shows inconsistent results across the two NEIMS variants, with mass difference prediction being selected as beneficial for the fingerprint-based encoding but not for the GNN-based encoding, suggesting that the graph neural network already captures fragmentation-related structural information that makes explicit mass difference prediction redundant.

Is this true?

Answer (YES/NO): NO